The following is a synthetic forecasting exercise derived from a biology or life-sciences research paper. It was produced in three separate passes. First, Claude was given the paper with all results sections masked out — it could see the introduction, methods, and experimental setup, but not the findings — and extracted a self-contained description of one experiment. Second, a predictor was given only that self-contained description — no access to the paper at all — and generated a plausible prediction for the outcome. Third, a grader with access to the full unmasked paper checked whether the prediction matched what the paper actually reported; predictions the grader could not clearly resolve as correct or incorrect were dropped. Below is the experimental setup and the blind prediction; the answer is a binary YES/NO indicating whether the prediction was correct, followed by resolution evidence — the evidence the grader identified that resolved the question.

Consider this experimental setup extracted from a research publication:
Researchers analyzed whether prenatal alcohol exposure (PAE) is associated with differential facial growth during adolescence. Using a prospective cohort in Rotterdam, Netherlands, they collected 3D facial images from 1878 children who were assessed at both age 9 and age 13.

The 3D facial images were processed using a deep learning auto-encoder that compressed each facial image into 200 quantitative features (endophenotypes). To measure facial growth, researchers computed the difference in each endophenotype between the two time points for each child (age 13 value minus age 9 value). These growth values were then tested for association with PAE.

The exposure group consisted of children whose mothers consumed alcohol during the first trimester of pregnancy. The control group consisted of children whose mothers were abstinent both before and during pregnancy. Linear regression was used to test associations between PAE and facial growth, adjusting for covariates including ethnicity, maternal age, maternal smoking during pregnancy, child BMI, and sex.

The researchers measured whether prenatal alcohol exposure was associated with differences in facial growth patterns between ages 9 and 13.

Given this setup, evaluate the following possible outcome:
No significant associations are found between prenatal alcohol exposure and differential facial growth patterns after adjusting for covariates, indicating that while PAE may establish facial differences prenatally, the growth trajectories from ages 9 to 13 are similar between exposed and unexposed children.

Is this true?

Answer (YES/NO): YES